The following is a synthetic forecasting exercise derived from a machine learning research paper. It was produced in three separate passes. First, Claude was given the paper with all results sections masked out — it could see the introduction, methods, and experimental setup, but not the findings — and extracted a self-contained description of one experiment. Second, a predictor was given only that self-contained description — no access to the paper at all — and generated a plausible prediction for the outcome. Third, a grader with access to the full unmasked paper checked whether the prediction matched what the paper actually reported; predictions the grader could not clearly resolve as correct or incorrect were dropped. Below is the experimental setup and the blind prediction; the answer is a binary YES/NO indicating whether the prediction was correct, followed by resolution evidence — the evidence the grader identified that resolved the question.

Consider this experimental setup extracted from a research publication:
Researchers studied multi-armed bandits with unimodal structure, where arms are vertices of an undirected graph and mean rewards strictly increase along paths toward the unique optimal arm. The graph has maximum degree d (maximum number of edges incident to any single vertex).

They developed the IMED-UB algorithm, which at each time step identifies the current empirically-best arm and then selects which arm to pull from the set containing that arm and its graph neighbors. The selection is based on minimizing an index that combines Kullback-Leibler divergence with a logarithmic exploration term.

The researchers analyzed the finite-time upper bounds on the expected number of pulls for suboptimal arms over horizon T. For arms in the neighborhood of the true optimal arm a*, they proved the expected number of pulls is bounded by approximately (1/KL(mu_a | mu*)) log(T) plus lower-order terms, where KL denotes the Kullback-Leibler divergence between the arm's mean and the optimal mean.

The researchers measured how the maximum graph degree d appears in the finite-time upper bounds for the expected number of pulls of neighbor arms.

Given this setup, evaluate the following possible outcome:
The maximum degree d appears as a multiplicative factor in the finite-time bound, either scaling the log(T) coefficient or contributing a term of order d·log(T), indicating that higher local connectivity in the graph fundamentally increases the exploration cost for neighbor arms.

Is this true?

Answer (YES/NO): NO